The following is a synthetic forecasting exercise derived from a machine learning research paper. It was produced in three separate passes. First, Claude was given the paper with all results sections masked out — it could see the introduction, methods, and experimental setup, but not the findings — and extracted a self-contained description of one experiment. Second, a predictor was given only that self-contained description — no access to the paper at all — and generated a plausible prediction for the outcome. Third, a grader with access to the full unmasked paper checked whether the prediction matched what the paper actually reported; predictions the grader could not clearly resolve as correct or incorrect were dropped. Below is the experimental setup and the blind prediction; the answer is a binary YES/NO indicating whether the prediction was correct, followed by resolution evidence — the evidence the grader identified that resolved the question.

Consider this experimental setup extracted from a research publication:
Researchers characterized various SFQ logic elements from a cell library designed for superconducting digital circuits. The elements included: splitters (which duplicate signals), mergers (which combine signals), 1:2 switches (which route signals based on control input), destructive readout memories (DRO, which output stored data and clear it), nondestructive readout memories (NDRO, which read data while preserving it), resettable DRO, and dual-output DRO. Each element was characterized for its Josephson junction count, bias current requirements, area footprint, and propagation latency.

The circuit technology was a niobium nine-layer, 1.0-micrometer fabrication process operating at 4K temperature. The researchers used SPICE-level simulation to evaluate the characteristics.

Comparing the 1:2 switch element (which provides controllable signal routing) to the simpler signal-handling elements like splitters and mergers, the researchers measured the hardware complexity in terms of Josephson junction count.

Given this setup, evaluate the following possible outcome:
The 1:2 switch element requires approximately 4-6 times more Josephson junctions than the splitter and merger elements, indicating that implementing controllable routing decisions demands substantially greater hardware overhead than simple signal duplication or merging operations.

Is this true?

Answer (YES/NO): NO